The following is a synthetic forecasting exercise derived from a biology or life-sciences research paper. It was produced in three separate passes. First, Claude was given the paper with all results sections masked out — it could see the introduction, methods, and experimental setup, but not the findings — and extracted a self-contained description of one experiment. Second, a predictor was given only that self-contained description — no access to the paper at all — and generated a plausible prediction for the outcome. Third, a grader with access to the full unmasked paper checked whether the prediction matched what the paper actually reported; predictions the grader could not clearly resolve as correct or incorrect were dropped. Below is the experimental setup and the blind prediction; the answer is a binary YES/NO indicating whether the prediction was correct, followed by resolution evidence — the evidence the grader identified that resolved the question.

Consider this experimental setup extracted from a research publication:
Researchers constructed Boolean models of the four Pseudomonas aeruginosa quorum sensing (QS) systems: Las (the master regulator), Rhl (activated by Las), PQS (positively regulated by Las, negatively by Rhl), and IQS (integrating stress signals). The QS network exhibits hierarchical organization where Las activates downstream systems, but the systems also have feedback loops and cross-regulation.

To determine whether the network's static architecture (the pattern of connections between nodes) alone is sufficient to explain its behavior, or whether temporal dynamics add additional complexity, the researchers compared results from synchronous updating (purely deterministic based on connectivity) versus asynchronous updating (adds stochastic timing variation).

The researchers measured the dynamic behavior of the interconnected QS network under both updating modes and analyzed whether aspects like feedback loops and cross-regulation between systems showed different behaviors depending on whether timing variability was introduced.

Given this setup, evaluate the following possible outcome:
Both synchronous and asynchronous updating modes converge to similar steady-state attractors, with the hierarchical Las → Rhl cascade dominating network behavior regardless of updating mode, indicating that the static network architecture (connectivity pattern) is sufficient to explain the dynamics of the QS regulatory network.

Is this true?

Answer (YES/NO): NO